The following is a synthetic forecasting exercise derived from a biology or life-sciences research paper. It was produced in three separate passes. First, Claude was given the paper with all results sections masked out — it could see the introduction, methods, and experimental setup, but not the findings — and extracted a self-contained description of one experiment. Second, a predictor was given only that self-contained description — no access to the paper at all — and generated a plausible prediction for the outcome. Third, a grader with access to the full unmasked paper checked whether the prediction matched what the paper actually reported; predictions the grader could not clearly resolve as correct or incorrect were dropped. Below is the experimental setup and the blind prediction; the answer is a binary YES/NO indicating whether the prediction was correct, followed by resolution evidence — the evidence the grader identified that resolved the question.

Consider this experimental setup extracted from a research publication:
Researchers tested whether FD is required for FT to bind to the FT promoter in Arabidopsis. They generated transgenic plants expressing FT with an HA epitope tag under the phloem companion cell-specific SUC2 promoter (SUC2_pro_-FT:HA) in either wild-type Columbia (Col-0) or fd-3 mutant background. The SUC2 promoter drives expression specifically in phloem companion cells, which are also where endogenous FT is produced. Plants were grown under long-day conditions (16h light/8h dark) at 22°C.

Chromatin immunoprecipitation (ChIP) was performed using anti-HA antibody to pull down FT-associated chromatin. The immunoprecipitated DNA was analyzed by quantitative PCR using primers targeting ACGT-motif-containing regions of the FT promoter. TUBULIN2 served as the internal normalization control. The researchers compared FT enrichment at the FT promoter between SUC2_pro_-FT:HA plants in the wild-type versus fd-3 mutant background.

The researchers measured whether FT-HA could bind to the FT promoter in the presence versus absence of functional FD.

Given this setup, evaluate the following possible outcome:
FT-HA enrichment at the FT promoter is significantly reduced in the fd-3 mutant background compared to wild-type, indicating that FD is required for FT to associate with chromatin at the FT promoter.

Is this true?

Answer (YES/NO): YES